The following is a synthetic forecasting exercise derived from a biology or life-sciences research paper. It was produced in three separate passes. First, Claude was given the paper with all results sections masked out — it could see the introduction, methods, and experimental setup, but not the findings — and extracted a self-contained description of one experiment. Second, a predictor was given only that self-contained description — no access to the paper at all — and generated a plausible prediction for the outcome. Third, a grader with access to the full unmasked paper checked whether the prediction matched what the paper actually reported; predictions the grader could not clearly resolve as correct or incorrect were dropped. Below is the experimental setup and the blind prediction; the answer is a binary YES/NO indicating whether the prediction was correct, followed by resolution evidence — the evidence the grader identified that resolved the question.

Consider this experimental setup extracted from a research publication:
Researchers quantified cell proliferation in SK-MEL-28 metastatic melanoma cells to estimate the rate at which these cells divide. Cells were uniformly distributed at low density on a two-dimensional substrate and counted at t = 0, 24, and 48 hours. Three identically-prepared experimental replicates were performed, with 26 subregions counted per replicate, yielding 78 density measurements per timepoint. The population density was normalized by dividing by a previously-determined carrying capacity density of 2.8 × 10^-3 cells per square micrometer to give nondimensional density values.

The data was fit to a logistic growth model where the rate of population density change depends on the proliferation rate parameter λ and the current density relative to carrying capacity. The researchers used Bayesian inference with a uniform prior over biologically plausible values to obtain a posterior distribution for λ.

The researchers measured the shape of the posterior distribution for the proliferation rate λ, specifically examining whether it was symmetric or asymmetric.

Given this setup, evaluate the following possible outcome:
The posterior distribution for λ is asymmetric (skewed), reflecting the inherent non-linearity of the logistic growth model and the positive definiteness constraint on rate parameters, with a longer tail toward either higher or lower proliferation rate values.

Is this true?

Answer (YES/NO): NO